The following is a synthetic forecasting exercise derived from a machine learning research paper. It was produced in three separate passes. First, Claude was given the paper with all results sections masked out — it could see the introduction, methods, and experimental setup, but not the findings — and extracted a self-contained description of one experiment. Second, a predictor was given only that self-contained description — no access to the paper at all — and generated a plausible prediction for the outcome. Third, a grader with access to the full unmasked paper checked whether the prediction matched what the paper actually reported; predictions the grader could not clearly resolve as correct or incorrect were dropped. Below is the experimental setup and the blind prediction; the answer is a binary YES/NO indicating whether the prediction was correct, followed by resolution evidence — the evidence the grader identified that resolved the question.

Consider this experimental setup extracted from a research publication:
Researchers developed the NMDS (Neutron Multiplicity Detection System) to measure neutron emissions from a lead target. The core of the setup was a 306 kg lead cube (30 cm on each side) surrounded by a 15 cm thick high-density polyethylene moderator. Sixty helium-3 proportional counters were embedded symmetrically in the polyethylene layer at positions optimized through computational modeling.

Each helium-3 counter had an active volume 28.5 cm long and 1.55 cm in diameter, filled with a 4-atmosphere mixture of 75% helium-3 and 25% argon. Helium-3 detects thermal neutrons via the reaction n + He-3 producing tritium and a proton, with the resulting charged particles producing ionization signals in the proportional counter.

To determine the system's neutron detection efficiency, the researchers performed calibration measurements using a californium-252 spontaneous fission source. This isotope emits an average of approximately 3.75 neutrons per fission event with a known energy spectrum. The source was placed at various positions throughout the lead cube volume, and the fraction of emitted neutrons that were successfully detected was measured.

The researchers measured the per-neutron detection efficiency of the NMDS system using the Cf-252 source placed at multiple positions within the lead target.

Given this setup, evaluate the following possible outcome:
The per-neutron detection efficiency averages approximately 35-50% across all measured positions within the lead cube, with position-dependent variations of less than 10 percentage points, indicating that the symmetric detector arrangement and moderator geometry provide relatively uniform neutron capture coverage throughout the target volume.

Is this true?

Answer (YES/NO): NO